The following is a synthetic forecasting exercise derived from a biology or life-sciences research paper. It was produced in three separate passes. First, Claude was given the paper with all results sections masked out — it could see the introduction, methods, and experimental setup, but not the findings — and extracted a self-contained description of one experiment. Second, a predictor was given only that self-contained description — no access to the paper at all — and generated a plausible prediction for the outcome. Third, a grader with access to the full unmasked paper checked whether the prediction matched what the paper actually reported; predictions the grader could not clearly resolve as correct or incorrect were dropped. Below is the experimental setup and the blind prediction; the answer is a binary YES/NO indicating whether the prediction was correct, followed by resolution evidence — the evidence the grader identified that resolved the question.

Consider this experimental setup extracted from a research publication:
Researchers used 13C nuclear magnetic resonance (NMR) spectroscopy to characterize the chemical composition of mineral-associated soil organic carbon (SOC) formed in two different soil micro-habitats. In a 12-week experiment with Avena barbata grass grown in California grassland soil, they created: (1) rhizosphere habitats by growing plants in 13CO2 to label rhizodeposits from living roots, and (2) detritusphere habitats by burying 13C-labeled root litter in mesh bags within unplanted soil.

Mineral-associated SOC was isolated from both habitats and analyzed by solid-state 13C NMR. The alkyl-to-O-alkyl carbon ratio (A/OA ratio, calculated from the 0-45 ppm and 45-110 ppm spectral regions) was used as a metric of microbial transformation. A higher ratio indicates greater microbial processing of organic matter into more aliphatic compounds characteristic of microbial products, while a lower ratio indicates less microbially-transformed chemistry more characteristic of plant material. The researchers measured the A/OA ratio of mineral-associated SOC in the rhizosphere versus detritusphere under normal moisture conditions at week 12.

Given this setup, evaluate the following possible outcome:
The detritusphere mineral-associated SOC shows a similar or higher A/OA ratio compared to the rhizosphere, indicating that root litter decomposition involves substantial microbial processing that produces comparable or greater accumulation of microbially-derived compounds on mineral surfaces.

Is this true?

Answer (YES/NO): NO